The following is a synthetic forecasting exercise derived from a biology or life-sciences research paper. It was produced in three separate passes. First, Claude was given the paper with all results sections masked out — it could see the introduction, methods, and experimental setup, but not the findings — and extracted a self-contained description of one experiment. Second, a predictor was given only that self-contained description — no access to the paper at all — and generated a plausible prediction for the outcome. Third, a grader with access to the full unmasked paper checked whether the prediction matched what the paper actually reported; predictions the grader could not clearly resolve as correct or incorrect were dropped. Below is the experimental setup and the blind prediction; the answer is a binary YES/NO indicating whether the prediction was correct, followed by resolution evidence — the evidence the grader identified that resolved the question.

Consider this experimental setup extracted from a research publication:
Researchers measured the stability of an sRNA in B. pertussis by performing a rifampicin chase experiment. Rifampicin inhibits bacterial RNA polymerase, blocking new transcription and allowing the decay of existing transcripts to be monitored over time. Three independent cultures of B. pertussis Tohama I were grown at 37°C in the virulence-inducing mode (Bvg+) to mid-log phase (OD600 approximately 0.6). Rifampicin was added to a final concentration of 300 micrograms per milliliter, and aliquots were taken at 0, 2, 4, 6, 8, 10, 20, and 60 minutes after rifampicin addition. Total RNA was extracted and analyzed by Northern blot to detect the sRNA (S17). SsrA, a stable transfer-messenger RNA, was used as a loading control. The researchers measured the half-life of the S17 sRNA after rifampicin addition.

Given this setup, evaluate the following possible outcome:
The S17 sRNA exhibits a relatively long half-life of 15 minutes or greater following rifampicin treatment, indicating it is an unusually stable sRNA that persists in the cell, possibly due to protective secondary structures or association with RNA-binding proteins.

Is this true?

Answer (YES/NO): NO